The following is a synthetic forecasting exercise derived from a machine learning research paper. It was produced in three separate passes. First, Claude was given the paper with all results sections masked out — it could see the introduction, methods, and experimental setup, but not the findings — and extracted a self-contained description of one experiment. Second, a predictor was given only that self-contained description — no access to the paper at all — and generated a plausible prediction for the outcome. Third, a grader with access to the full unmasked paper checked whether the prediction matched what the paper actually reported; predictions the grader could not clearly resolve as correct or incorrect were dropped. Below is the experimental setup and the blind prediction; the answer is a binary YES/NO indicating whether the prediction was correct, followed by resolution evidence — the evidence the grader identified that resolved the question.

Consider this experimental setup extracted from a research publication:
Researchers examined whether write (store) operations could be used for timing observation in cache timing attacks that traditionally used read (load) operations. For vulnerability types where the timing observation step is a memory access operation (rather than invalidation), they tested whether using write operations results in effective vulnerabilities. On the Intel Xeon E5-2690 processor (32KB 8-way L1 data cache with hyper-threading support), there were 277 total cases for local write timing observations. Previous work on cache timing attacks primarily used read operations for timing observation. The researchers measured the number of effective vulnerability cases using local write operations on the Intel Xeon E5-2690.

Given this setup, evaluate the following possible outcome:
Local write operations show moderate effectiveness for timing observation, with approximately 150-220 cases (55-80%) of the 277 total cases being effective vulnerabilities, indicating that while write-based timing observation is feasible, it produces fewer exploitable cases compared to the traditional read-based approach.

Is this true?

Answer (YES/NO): NO